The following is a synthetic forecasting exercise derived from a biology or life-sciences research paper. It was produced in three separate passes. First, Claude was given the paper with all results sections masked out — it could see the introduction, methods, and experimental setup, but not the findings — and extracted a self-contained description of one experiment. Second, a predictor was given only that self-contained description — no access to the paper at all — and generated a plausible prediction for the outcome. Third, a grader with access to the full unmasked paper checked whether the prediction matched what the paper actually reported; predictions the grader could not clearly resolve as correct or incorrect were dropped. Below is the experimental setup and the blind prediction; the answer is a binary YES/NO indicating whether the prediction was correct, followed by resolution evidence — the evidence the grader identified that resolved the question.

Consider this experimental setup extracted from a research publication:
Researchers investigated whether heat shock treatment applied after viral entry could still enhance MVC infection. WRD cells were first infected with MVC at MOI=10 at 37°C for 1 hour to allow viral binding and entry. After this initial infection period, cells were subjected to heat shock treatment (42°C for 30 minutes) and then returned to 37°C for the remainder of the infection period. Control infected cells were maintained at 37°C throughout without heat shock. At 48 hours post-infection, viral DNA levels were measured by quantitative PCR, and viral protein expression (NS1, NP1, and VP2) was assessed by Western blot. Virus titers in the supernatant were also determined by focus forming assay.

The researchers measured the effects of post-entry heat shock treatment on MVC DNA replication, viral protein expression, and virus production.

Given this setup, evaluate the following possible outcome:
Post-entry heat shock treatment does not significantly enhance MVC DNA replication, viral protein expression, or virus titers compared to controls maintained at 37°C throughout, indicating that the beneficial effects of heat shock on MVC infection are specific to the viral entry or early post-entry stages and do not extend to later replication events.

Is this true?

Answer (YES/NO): NO